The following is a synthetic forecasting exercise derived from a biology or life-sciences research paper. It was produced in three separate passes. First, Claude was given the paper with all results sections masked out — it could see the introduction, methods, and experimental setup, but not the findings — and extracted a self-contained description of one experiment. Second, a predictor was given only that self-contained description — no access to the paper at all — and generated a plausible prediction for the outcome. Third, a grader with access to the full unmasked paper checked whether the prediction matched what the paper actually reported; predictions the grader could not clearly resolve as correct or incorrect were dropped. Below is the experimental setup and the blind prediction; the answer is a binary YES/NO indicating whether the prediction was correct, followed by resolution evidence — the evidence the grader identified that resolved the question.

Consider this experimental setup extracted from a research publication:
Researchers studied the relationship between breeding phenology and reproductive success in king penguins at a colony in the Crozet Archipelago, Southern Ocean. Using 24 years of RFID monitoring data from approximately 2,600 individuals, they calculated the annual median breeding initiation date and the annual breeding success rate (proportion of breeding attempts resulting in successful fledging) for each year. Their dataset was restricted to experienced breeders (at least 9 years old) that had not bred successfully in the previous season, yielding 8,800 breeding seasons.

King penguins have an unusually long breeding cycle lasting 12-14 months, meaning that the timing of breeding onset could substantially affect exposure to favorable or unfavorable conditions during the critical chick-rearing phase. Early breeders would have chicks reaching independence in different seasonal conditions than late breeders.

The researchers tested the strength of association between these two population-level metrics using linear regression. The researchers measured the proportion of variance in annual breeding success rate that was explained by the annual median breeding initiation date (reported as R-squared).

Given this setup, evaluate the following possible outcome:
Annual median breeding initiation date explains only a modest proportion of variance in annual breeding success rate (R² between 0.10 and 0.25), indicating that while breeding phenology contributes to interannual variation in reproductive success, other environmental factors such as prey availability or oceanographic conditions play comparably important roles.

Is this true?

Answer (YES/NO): NO